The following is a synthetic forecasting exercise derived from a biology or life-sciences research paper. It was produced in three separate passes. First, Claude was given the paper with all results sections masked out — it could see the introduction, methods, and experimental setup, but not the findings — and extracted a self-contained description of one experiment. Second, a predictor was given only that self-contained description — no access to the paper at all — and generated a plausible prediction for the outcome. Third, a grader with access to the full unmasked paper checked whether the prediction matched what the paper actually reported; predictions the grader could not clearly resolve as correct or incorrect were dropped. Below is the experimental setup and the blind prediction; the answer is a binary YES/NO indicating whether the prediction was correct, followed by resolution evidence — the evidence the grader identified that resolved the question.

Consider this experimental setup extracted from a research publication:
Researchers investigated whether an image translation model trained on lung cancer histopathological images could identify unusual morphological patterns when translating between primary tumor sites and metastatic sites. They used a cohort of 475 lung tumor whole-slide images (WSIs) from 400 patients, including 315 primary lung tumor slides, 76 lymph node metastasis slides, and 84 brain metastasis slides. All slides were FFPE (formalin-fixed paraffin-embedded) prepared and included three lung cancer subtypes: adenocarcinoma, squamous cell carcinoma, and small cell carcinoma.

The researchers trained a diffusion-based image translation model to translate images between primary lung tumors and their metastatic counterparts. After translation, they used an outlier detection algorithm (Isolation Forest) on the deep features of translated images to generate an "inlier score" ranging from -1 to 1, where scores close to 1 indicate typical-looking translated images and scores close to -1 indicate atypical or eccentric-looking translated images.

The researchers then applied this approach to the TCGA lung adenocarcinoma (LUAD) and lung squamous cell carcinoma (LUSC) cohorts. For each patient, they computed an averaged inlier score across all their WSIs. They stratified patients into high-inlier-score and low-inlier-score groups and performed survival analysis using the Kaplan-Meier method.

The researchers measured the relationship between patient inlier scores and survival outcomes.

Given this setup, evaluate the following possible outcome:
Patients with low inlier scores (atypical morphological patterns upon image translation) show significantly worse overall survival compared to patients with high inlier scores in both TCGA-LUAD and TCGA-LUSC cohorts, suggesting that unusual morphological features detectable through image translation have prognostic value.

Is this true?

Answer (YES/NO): NO